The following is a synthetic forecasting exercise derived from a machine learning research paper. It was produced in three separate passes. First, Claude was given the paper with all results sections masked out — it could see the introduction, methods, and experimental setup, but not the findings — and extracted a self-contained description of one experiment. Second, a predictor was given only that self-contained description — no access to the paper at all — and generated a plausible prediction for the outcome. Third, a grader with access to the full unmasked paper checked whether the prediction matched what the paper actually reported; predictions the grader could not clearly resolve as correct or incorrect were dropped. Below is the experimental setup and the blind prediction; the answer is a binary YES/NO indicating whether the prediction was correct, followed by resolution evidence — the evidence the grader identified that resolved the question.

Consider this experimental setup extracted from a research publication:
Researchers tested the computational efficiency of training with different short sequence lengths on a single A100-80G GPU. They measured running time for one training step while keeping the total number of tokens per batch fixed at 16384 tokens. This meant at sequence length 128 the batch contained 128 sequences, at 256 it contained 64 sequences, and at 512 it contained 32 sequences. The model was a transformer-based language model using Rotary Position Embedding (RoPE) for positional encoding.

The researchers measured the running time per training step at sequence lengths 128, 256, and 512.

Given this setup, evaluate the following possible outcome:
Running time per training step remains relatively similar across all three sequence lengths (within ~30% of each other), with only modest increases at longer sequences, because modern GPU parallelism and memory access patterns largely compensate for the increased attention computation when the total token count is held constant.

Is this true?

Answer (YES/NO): YES